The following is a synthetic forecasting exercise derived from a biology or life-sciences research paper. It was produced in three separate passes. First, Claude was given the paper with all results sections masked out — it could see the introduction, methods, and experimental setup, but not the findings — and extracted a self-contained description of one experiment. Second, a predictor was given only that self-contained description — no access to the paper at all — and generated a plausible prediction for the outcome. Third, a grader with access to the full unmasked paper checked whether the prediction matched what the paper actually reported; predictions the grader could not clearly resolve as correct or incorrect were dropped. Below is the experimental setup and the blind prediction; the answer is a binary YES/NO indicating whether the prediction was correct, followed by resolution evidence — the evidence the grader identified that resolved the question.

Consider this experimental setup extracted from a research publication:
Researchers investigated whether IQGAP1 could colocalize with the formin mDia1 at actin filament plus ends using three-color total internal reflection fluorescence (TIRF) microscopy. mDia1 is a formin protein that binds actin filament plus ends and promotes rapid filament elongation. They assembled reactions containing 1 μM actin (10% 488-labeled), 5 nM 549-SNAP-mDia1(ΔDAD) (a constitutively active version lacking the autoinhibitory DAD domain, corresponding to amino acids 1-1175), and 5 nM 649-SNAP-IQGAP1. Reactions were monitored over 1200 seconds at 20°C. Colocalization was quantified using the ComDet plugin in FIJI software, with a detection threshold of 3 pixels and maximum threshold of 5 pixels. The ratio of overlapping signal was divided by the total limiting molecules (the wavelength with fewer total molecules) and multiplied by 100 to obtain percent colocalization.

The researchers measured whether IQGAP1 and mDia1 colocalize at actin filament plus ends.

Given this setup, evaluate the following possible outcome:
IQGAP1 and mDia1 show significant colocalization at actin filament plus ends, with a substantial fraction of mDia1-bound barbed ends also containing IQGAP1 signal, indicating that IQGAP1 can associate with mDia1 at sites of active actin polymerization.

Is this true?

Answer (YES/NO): NO